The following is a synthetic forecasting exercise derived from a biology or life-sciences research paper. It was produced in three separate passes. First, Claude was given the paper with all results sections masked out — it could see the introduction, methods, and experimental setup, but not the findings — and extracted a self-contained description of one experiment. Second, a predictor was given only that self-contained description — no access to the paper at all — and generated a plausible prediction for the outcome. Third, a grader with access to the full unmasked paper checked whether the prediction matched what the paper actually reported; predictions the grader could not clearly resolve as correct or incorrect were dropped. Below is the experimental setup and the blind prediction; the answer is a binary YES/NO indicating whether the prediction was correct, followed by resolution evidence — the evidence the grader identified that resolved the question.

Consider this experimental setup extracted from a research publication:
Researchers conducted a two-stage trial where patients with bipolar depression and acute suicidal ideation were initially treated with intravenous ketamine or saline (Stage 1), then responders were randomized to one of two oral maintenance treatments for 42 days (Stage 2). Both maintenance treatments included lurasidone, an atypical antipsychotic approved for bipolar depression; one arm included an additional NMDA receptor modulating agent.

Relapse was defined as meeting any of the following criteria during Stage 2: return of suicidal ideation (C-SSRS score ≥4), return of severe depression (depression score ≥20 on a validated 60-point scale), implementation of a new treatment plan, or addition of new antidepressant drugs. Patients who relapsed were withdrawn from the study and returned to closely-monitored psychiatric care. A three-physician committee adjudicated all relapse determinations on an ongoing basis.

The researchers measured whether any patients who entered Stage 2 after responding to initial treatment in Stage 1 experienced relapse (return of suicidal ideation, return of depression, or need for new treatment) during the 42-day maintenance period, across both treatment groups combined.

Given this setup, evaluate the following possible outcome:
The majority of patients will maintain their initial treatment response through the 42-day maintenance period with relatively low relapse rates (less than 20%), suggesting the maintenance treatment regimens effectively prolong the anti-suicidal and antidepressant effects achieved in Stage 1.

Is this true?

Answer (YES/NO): YES